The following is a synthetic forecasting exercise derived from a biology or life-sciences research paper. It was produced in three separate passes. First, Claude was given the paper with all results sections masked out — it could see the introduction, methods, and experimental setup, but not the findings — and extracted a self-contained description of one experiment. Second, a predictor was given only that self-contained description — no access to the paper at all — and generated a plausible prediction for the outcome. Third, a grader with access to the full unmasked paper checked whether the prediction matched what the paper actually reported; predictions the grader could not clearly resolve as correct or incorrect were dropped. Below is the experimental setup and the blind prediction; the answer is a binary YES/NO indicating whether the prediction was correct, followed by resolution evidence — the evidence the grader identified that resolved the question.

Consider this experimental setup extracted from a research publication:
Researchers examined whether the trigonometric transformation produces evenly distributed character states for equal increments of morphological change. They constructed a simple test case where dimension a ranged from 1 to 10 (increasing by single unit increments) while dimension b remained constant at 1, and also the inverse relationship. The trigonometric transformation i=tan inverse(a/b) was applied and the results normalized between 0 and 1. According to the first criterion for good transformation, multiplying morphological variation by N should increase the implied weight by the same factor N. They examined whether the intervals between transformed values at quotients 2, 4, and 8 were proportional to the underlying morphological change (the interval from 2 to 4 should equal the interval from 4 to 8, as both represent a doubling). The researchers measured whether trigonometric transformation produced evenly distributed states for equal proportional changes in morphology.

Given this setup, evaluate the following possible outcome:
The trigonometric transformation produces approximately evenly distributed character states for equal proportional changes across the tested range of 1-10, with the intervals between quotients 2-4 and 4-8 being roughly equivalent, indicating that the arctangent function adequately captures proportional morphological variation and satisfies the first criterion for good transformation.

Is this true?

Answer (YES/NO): NO